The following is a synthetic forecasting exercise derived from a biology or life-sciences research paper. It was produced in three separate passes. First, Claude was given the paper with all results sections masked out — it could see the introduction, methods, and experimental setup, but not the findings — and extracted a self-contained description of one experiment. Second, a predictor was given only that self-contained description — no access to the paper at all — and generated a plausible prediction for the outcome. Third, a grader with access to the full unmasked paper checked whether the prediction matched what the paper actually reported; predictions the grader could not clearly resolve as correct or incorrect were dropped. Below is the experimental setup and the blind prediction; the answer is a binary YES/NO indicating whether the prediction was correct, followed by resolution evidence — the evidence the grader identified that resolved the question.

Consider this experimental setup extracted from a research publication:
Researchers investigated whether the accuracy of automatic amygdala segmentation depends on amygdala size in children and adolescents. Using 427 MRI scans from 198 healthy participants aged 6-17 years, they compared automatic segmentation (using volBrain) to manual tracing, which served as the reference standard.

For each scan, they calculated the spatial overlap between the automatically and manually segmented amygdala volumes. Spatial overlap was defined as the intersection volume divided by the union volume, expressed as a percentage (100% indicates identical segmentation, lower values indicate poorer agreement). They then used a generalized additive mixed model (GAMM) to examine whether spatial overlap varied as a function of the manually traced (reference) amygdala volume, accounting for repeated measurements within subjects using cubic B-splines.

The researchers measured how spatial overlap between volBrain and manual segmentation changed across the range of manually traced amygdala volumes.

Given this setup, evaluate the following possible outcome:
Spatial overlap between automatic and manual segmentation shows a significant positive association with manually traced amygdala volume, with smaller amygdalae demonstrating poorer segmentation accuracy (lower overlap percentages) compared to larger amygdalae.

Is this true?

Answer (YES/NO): YES